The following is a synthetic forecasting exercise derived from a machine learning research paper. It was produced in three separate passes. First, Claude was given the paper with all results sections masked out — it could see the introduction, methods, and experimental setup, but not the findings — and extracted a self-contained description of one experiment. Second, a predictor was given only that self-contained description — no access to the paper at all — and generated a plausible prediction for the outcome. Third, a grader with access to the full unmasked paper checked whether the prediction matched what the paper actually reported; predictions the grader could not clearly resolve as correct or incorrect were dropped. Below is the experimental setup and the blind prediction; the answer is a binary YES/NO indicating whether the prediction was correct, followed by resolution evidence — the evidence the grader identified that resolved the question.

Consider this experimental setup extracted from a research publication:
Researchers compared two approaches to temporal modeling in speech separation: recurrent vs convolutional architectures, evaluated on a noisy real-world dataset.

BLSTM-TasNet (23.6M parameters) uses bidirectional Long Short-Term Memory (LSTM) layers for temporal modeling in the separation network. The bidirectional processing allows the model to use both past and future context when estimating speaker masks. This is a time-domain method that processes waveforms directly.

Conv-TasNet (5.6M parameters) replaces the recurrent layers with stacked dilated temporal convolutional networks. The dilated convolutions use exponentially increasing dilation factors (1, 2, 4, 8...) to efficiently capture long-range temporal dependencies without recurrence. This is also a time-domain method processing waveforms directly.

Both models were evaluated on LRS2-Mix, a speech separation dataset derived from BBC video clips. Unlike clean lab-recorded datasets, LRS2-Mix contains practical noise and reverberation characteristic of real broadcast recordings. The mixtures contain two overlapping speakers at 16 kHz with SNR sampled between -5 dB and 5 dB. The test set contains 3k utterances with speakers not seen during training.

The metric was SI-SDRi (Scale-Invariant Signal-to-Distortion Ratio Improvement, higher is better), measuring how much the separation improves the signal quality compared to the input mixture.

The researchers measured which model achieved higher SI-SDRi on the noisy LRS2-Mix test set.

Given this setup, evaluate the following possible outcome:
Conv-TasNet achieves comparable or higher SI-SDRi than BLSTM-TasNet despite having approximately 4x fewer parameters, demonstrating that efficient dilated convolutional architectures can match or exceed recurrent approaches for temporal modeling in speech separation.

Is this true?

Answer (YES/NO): YES